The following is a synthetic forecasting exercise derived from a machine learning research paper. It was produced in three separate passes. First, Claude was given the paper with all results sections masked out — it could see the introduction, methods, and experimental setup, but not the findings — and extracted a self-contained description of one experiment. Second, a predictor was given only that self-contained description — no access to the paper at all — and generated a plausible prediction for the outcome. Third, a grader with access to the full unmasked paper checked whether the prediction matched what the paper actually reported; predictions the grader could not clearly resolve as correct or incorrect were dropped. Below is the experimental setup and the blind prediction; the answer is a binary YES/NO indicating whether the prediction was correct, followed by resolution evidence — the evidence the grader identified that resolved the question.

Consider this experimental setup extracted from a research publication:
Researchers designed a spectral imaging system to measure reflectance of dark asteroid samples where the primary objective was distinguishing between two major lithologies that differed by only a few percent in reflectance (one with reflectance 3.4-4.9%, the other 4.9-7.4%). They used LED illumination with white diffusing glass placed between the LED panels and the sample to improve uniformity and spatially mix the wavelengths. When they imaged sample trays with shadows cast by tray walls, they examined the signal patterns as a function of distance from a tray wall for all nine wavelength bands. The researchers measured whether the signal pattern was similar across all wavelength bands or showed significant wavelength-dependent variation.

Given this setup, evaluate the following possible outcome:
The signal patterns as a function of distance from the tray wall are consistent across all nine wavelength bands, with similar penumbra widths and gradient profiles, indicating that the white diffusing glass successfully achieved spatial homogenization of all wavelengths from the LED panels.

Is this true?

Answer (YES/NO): YES